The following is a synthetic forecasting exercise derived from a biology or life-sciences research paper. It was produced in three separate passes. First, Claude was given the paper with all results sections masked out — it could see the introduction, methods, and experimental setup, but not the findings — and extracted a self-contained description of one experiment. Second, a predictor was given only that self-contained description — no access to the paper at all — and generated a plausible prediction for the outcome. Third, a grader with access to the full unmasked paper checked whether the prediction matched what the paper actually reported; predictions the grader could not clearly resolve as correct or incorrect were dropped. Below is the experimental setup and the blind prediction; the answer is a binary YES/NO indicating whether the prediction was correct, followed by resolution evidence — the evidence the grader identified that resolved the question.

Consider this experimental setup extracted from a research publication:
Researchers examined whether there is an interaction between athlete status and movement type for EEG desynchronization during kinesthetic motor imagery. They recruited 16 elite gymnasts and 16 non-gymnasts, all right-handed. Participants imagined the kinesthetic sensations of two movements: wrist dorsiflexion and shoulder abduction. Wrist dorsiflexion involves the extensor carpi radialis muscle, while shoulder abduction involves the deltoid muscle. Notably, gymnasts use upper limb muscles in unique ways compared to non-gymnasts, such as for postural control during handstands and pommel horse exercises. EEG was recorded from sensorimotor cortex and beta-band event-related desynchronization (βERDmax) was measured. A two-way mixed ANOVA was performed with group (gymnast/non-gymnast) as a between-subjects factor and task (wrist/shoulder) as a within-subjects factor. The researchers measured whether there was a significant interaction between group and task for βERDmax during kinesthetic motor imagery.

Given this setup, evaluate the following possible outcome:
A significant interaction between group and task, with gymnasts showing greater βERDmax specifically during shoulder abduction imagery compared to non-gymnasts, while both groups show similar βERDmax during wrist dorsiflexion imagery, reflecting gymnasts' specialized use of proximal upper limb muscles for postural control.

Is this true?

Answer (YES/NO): YES